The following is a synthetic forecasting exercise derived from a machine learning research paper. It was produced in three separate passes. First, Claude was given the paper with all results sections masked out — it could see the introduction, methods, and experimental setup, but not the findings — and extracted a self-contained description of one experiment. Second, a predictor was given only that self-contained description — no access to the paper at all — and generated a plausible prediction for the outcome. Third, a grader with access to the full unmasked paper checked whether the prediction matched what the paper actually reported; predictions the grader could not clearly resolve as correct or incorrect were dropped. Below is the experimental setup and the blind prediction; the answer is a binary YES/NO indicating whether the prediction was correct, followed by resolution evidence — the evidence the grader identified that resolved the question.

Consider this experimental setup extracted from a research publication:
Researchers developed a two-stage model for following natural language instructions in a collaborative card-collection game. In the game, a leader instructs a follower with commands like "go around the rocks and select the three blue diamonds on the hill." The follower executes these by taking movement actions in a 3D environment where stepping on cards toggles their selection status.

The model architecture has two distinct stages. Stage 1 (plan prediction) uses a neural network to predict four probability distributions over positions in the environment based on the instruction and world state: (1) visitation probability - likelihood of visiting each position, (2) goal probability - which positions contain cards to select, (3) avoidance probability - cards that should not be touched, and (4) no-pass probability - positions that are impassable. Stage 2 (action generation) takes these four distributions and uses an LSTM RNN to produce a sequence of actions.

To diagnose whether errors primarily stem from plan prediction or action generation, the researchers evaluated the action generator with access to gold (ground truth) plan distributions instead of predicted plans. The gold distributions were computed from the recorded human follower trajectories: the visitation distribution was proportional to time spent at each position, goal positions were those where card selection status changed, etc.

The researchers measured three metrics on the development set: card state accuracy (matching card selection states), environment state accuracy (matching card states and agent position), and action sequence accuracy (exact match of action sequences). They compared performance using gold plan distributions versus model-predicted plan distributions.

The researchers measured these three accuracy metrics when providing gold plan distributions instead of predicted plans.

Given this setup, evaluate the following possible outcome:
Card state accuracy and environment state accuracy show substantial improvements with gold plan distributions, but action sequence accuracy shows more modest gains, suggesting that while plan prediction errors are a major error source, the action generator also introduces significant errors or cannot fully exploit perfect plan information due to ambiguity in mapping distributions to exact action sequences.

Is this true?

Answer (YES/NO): NO